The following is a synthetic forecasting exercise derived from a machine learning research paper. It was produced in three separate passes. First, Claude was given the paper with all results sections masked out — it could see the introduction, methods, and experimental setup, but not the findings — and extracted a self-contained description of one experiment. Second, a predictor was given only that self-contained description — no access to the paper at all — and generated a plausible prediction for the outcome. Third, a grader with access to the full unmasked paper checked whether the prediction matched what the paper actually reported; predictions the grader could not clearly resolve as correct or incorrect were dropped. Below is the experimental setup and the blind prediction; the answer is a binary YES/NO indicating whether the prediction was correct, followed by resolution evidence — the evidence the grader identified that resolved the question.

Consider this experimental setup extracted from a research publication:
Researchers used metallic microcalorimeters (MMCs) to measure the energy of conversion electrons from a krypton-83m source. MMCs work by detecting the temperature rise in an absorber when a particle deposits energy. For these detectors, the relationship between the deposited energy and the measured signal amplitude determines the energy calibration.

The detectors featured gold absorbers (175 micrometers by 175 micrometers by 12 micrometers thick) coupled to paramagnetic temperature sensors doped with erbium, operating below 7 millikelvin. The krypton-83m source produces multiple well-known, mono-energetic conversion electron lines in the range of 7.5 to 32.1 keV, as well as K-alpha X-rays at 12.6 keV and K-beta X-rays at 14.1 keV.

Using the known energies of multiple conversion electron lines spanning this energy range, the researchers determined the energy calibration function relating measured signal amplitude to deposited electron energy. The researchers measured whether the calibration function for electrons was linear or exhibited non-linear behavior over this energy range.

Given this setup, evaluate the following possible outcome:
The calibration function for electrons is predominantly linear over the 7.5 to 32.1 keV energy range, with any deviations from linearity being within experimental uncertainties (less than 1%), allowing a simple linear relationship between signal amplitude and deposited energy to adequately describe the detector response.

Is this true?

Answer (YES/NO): NO